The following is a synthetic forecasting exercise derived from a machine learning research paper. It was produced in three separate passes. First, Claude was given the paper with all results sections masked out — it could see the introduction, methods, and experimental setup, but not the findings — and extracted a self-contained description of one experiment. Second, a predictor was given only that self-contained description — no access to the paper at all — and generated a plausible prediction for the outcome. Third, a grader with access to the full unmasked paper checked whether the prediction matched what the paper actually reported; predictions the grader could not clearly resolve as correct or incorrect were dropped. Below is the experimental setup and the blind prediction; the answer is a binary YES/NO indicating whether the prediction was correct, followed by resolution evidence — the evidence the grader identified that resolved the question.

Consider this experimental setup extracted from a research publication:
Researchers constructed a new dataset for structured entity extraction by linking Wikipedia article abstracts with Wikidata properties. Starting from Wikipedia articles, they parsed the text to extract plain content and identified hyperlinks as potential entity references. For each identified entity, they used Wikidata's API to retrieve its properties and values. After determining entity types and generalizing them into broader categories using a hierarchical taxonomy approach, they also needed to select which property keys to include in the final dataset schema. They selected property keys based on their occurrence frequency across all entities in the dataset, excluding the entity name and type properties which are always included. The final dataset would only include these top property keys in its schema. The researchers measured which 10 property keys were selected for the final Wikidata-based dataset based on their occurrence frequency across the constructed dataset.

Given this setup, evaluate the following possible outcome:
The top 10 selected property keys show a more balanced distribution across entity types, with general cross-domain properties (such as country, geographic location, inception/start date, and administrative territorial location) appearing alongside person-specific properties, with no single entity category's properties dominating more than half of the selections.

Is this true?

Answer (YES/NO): YES